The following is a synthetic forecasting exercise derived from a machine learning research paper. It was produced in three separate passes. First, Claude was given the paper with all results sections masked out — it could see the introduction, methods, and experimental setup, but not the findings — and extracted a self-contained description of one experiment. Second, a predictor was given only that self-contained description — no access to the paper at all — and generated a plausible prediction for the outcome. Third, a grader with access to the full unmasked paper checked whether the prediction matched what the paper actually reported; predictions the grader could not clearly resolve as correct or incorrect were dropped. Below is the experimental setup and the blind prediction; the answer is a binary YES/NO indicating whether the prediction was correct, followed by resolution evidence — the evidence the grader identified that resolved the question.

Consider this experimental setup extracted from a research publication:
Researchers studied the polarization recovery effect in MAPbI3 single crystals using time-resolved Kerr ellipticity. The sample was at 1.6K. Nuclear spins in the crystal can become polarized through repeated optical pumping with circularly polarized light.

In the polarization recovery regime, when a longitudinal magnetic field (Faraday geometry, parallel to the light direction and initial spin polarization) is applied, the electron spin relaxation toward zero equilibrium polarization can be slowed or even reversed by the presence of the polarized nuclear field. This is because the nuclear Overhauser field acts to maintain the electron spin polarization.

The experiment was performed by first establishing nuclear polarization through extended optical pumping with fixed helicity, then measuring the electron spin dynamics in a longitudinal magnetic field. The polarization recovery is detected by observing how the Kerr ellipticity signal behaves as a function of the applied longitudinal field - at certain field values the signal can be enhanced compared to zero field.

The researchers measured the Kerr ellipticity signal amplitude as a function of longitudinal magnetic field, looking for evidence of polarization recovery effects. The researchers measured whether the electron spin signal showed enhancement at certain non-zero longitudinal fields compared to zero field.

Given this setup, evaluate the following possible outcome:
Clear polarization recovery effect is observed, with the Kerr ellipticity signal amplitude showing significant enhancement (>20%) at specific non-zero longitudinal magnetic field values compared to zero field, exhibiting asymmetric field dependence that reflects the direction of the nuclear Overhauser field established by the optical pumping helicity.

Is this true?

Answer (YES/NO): NO